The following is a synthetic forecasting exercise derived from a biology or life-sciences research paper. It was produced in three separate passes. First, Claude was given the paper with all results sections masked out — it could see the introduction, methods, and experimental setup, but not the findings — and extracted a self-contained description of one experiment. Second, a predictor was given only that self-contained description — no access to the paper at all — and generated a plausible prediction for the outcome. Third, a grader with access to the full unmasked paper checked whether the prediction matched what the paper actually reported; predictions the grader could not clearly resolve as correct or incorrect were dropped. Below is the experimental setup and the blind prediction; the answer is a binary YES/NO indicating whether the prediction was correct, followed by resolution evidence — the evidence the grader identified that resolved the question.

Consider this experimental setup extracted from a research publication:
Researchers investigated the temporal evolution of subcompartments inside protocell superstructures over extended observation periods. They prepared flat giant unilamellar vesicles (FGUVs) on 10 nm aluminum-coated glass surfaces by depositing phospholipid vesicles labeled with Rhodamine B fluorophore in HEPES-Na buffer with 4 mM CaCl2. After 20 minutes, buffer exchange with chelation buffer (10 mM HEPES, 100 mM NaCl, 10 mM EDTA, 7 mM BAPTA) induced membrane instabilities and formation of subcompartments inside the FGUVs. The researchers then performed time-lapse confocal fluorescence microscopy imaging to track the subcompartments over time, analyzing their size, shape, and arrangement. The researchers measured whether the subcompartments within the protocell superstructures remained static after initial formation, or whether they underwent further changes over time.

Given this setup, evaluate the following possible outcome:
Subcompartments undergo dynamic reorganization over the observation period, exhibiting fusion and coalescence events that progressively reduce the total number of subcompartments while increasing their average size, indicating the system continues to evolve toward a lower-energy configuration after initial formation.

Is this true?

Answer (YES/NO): YES